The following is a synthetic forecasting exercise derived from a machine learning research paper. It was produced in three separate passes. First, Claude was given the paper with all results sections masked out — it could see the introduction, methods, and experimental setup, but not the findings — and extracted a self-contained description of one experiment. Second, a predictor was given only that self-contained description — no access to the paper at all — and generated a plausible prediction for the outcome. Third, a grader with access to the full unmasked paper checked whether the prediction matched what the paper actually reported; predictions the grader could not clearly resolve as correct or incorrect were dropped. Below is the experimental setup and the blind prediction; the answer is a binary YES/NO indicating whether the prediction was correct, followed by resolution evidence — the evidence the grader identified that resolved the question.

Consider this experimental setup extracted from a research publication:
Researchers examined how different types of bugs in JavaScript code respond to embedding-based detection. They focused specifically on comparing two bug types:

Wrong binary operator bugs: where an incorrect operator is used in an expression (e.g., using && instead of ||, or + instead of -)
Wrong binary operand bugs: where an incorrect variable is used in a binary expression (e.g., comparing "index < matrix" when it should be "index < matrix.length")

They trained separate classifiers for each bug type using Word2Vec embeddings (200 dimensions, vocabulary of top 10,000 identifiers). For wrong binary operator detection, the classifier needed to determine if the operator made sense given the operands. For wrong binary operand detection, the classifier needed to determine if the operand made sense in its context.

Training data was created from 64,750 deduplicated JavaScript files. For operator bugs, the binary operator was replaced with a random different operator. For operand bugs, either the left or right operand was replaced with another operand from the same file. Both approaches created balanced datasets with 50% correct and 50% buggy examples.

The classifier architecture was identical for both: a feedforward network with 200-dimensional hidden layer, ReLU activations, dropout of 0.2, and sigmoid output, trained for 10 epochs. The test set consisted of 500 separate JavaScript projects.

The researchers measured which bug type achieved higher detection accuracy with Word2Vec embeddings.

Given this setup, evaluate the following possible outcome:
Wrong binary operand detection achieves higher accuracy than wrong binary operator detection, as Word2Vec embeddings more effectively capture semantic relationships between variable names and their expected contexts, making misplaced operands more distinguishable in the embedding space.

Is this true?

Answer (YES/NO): NO